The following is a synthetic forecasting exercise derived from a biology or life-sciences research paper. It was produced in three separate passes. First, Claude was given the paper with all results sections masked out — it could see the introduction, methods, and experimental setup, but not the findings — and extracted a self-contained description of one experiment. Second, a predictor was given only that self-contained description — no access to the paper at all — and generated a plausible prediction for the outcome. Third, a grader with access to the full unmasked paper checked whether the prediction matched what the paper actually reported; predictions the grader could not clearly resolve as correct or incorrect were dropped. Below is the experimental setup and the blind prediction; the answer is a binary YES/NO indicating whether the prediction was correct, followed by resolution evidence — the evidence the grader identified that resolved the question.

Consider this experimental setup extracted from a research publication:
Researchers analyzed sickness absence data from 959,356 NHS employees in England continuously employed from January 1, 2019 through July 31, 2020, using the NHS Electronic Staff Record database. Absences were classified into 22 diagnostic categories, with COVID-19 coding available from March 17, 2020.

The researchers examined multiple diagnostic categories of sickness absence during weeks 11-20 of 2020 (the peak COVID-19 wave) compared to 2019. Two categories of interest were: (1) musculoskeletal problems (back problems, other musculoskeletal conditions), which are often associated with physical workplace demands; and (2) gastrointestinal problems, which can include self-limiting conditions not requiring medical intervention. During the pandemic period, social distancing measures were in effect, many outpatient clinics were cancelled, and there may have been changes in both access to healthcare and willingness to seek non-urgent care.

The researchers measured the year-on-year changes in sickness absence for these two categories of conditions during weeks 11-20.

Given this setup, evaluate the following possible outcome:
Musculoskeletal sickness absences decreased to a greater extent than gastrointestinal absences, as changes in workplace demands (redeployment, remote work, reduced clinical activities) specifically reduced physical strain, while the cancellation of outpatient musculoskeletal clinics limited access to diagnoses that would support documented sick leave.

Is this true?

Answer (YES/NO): NO